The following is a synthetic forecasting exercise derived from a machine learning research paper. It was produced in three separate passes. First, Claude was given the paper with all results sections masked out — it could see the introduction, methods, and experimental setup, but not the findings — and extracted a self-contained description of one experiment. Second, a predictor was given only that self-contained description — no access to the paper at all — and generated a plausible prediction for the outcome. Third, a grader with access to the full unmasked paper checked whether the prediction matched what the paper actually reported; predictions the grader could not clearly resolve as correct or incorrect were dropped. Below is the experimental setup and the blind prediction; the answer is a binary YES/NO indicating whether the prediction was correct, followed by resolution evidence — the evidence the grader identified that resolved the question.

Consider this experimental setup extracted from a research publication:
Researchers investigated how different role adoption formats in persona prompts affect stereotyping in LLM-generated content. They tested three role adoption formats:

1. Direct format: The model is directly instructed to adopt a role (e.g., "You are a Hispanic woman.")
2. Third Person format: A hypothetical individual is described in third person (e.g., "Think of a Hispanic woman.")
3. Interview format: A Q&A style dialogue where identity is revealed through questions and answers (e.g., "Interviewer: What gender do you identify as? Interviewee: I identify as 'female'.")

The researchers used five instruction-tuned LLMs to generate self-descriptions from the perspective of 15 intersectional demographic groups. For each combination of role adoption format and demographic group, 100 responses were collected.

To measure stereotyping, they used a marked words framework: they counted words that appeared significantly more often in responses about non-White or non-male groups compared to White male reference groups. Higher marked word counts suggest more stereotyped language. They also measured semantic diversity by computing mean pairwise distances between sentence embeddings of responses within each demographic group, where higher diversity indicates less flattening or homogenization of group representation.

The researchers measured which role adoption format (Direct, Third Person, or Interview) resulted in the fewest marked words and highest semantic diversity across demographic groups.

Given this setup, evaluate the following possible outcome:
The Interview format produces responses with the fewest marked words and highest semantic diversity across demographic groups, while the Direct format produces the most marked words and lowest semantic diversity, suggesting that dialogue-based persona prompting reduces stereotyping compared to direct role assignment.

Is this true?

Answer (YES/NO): NO